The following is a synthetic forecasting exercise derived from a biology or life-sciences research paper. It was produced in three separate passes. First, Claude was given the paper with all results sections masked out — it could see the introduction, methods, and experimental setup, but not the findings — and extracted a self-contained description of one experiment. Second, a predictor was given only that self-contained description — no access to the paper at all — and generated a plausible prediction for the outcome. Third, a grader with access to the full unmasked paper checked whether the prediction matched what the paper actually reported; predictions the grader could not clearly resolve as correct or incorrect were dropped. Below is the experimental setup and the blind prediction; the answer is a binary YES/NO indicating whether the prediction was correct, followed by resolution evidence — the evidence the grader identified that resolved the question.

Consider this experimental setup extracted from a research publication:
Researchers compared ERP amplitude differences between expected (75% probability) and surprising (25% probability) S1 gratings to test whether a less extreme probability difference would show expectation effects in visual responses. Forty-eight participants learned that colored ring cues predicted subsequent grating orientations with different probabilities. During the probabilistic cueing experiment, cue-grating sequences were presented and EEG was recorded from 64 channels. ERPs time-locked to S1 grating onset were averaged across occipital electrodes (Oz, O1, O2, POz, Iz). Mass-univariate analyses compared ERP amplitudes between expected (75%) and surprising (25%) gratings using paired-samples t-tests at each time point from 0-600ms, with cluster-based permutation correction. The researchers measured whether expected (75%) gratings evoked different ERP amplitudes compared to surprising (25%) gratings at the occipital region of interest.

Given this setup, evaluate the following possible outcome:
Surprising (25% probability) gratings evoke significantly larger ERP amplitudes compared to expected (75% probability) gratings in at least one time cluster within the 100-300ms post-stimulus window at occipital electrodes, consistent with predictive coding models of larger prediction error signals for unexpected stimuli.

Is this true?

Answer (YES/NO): NO